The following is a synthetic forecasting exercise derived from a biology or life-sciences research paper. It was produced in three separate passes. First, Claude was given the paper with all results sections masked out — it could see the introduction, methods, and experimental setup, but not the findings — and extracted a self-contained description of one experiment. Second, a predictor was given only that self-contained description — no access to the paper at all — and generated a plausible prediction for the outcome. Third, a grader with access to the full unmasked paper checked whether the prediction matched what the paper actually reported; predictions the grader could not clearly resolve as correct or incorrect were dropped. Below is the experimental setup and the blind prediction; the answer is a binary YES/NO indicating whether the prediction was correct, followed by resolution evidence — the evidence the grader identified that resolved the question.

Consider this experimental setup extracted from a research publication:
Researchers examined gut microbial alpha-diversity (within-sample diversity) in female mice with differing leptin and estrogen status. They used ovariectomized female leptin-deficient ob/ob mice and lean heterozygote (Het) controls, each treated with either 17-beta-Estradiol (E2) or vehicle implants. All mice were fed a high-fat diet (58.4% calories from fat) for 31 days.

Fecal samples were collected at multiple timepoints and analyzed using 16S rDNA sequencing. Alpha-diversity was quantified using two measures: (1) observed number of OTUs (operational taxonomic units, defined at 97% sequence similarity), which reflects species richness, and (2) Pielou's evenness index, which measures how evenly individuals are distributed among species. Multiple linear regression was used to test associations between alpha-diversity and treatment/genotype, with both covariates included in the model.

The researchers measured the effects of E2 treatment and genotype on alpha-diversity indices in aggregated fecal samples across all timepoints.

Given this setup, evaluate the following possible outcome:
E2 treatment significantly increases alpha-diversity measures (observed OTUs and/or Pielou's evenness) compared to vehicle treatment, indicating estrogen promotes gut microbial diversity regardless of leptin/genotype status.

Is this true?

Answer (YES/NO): NO